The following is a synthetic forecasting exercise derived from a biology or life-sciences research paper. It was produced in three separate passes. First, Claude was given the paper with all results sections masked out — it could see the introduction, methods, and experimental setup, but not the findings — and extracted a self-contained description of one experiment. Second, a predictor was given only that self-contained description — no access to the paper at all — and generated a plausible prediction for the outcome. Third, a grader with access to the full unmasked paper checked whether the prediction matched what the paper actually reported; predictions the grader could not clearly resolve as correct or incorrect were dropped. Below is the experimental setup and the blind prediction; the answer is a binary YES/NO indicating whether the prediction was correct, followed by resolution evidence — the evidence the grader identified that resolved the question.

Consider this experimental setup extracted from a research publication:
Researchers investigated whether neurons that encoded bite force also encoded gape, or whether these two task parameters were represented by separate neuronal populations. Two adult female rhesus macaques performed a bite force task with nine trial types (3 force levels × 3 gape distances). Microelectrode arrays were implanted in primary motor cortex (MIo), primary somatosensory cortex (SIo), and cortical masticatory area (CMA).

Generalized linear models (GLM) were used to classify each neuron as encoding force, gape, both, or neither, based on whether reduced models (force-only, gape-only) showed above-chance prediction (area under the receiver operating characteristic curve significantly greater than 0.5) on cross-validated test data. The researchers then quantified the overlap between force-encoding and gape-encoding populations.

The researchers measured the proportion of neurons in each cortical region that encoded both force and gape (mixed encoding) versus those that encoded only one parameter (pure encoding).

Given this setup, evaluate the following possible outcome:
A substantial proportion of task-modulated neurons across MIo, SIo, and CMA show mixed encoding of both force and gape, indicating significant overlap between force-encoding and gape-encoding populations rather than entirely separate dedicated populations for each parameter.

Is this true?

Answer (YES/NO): YES